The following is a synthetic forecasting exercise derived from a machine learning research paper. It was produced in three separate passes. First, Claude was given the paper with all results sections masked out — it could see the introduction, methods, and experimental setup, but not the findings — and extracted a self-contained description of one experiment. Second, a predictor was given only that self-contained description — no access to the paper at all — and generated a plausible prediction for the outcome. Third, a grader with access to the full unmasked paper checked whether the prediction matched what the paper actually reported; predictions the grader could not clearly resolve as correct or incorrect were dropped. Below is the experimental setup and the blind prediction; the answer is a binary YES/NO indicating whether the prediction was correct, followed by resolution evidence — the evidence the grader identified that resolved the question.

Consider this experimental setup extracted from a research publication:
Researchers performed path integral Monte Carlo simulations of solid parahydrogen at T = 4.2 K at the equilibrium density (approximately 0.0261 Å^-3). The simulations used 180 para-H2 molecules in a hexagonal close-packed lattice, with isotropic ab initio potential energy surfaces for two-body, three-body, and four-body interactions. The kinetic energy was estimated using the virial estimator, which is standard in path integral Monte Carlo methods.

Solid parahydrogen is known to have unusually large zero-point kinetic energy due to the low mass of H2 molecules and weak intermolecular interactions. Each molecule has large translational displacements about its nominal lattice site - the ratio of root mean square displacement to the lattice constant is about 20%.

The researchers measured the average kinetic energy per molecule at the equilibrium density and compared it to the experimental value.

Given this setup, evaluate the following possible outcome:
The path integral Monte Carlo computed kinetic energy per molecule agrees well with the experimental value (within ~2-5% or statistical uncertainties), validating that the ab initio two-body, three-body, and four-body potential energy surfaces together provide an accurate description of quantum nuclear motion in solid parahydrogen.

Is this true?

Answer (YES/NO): NO